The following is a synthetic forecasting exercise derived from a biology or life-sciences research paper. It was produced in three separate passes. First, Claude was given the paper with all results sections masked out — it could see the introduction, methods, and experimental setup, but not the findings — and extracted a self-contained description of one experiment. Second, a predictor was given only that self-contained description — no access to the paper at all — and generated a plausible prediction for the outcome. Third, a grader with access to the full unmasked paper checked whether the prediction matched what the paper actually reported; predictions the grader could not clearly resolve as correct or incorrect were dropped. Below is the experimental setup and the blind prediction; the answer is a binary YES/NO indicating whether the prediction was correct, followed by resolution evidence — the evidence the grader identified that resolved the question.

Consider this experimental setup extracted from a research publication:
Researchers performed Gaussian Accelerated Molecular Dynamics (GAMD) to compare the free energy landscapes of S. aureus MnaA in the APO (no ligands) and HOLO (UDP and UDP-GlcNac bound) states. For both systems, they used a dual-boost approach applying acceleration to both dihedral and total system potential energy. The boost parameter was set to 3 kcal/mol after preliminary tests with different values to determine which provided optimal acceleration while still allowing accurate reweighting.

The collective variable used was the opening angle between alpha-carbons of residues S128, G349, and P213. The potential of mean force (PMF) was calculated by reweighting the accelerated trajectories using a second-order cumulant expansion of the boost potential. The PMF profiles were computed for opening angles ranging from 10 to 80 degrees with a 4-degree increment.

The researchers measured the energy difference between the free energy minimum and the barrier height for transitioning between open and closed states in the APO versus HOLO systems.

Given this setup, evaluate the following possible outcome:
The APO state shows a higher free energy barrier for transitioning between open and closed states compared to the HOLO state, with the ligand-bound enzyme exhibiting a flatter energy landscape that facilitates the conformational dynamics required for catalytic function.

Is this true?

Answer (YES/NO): NO